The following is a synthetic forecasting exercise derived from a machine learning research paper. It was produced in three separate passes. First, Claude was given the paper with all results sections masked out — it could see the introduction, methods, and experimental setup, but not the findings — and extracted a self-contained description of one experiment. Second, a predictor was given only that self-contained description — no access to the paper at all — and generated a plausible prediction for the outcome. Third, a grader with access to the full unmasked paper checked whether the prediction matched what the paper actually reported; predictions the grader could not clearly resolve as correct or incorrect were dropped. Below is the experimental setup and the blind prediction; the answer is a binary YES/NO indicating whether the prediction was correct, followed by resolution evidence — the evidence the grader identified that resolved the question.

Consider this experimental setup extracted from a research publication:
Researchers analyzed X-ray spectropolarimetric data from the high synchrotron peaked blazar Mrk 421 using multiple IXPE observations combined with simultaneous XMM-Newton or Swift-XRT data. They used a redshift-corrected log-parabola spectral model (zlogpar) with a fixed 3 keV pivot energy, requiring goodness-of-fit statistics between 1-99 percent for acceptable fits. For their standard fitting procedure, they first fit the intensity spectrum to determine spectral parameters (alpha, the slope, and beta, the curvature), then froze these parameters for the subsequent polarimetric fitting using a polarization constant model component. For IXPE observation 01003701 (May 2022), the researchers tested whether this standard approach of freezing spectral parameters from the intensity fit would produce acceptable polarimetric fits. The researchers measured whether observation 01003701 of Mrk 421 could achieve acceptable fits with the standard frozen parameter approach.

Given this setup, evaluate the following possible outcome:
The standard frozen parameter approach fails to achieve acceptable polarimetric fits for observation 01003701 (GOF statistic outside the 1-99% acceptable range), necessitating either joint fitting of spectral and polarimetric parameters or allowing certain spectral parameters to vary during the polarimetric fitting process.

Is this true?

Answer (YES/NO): YES